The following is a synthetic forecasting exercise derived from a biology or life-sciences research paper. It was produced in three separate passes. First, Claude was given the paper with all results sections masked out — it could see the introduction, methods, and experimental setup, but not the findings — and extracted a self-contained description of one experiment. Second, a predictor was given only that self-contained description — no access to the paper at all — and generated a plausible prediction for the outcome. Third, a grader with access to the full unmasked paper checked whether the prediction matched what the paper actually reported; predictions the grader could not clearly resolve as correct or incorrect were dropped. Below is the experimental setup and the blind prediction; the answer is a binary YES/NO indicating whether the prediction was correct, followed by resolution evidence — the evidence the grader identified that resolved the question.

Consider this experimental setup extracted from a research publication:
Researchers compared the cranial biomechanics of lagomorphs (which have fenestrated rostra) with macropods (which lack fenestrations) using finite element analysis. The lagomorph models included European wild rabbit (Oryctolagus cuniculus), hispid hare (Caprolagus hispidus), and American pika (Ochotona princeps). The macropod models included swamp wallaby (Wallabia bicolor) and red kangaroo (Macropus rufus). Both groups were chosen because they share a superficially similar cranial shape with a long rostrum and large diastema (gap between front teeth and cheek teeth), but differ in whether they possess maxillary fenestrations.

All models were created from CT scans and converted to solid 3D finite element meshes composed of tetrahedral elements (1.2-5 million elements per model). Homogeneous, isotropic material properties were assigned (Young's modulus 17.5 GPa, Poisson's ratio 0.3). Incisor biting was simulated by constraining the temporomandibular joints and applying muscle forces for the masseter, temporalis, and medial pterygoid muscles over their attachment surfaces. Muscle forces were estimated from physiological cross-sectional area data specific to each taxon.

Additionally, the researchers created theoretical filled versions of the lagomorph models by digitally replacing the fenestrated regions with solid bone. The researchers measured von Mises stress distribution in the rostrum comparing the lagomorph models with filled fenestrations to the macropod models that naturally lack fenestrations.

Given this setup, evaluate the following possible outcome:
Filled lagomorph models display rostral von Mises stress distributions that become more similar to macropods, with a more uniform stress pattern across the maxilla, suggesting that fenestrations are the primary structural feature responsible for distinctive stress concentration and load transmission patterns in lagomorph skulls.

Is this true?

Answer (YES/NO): YES